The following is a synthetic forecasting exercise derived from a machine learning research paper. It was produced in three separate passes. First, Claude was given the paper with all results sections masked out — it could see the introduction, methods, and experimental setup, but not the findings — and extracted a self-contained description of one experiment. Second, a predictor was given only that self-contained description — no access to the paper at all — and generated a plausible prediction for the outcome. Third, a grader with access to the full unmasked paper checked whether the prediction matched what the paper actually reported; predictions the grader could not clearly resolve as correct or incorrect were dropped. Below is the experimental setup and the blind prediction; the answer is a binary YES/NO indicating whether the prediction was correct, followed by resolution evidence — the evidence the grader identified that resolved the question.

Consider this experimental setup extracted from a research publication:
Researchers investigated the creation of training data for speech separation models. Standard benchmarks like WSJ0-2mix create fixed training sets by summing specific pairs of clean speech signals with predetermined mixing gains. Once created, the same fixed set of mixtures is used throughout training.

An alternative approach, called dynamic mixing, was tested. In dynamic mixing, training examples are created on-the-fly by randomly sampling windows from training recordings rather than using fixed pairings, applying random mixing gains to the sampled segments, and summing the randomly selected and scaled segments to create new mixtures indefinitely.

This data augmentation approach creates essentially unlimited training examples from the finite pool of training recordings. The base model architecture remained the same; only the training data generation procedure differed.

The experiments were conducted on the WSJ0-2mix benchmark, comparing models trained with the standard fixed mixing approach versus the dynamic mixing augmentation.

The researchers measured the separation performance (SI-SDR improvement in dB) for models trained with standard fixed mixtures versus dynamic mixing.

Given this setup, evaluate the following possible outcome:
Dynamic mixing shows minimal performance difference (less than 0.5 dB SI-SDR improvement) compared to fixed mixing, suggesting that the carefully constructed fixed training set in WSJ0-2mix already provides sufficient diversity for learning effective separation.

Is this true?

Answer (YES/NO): NO